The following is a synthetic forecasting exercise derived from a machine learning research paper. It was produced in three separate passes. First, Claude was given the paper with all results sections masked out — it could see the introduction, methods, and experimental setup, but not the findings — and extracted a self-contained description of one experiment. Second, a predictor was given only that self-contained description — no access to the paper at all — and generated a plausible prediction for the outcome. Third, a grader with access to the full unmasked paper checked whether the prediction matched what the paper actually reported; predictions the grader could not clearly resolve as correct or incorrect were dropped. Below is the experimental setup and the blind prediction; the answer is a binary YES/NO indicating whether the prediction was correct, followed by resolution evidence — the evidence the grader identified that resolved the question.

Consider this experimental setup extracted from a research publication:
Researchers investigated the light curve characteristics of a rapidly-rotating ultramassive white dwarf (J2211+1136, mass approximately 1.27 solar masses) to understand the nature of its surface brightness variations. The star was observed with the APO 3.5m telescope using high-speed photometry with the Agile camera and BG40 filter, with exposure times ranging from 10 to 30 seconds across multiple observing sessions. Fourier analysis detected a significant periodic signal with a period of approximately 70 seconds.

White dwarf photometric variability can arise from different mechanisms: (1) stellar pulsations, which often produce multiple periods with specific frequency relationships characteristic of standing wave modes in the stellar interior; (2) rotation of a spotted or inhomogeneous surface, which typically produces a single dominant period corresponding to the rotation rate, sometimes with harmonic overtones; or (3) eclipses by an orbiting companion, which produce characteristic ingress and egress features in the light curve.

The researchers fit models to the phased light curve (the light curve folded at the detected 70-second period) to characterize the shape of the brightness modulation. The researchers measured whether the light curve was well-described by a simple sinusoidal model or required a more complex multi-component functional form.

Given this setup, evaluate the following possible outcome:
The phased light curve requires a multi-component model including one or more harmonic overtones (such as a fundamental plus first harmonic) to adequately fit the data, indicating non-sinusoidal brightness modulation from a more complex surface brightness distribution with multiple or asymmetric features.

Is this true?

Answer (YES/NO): NO